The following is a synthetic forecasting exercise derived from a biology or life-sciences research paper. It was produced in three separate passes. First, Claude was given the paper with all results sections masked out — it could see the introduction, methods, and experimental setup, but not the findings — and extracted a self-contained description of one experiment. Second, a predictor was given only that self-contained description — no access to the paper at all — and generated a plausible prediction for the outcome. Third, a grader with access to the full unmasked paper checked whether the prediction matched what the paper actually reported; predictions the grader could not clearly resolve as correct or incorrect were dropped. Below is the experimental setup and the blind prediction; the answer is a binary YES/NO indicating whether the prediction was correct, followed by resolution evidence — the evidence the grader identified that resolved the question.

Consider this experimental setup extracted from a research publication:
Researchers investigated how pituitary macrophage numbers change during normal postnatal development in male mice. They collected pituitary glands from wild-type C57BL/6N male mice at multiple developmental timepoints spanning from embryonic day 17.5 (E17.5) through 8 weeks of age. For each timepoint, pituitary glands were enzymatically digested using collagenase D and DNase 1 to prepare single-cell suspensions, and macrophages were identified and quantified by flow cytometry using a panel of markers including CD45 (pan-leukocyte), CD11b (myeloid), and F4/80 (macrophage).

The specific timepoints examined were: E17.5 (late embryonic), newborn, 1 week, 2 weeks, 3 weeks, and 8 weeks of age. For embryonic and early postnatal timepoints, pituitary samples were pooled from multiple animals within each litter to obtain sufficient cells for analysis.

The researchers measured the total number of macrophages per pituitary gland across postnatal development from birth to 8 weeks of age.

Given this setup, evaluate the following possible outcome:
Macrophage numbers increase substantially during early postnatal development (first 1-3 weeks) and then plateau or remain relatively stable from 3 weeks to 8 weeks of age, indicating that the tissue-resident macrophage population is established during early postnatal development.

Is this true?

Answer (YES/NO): NO